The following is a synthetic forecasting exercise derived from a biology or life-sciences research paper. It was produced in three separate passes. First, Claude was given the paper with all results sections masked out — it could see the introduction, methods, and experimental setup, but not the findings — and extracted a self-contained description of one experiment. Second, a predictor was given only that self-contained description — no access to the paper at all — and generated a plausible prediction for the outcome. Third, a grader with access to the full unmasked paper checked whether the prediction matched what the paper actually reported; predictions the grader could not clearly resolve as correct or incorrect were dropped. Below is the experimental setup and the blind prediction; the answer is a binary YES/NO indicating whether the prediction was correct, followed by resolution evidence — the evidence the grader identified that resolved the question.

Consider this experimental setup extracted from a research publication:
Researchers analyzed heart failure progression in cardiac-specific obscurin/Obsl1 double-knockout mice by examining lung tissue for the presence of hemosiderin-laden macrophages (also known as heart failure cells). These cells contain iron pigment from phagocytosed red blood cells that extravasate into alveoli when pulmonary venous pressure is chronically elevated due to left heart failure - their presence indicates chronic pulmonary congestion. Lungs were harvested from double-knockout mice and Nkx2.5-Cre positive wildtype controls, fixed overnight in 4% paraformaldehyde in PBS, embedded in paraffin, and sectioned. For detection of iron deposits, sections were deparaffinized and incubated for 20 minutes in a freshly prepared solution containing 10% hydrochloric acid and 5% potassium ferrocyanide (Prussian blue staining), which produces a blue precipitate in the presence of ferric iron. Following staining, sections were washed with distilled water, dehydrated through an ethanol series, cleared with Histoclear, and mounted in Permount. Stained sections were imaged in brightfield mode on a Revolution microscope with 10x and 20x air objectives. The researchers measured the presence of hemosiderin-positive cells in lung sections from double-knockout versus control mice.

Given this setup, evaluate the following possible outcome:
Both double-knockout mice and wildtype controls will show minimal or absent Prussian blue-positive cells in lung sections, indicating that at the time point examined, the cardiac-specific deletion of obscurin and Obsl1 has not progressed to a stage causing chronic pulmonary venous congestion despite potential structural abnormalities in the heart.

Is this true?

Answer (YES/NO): NO